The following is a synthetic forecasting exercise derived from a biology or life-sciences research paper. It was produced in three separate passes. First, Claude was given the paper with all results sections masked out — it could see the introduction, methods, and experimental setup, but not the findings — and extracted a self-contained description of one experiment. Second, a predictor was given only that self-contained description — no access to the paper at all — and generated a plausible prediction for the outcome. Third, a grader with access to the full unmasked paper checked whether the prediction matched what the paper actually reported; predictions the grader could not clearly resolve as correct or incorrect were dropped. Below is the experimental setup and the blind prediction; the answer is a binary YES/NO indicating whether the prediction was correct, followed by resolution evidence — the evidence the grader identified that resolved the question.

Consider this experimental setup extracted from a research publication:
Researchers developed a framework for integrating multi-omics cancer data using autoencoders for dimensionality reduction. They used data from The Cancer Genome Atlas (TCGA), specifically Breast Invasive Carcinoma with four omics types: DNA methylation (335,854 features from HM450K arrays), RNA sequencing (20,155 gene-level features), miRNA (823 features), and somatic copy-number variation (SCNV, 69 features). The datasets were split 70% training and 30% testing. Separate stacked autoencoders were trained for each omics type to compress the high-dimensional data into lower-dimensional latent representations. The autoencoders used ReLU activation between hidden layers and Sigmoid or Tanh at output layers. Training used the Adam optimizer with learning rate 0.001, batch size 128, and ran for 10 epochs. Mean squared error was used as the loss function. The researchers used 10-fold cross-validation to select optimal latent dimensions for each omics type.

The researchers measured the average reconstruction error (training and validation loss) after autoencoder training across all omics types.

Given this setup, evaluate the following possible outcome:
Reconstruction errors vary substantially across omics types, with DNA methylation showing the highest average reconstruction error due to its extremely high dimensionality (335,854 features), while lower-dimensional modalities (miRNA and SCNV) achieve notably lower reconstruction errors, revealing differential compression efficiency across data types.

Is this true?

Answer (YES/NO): NO